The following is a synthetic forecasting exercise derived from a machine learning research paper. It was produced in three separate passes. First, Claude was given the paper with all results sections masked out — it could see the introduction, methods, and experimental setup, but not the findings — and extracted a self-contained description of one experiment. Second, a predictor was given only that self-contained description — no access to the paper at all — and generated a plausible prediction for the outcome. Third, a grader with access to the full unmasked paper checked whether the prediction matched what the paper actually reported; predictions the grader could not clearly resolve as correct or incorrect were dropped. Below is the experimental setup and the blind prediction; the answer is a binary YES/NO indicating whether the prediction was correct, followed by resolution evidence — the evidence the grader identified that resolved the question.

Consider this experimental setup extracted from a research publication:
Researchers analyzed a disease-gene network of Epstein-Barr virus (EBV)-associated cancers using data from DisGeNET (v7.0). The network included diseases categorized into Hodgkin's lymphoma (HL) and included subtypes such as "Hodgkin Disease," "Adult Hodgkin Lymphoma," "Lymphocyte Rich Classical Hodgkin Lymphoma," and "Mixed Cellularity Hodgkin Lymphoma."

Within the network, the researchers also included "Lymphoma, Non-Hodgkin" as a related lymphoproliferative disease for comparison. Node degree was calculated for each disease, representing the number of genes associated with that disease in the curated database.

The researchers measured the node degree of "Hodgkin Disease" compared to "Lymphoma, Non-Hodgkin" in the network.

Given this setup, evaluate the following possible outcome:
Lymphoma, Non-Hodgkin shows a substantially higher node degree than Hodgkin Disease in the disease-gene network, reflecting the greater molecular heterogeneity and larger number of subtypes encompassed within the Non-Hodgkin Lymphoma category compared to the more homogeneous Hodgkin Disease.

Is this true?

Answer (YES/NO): YES